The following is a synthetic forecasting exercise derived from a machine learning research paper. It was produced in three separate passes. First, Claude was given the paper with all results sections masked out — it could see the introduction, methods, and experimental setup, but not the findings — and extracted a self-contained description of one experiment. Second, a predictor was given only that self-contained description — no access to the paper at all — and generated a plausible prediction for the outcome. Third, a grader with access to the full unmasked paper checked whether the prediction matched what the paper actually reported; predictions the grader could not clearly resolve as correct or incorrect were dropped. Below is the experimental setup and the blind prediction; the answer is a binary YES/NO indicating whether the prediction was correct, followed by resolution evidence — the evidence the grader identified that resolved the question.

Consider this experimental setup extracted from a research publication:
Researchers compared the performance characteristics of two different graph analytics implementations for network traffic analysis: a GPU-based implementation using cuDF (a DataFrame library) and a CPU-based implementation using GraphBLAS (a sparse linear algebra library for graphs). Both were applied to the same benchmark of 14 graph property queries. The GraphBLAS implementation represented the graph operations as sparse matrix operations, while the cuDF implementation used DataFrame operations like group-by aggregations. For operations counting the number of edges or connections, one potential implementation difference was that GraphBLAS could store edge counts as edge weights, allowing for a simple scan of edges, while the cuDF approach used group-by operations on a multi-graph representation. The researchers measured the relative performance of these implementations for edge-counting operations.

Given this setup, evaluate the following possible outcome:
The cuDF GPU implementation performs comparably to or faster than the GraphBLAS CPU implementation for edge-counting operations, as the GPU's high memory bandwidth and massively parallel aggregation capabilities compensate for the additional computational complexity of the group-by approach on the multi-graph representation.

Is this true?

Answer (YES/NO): YES